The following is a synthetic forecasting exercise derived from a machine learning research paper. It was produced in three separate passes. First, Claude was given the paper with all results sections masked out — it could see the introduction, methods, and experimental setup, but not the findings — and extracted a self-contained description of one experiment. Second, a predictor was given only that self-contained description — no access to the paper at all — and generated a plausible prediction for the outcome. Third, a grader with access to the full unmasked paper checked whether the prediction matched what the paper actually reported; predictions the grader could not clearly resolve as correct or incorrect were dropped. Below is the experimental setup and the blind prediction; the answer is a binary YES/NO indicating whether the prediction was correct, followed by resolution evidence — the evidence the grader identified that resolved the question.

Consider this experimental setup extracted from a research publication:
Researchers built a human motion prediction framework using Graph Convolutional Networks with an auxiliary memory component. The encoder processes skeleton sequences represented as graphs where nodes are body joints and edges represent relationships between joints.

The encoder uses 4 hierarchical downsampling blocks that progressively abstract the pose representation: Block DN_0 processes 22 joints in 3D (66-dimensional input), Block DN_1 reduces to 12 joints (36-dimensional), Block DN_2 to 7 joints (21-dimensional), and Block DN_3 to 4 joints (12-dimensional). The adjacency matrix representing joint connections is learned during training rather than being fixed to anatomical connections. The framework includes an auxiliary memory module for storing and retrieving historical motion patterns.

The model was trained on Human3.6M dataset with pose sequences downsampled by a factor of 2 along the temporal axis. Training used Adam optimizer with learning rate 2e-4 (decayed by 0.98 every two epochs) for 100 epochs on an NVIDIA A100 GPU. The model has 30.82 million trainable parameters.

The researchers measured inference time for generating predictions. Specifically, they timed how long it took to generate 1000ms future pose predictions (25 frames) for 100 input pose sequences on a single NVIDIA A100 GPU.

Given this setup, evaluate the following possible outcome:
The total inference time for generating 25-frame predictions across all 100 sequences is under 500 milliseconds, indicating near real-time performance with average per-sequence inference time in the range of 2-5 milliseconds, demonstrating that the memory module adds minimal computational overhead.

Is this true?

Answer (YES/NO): NO